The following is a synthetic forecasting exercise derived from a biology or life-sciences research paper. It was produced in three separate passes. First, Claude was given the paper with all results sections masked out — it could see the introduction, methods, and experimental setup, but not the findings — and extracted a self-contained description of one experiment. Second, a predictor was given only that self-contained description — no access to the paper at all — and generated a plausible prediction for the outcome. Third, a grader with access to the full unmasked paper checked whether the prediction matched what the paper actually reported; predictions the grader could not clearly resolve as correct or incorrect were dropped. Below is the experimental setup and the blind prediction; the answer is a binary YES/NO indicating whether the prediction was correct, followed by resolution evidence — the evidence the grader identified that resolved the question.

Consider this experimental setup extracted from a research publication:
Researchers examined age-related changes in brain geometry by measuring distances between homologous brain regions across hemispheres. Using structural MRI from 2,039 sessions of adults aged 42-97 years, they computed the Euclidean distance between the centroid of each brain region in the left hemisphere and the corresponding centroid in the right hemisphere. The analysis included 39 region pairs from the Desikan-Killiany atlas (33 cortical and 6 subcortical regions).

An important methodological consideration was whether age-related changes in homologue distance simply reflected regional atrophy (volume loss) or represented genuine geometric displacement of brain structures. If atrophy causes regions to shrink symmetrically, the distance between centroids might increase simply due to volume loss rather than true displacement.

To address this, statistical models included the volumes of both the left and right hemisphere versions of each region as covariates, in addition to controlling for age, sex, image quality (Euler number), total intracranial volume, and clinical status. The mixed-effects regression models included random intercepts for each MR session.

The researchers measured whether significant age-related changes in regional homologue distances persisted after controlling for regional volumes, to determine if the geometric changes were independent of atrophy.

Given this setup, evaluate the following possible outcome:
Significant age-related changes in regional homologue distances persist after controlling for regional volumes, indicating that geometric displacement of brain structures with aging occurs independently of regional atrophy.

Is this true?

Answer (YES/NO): YES